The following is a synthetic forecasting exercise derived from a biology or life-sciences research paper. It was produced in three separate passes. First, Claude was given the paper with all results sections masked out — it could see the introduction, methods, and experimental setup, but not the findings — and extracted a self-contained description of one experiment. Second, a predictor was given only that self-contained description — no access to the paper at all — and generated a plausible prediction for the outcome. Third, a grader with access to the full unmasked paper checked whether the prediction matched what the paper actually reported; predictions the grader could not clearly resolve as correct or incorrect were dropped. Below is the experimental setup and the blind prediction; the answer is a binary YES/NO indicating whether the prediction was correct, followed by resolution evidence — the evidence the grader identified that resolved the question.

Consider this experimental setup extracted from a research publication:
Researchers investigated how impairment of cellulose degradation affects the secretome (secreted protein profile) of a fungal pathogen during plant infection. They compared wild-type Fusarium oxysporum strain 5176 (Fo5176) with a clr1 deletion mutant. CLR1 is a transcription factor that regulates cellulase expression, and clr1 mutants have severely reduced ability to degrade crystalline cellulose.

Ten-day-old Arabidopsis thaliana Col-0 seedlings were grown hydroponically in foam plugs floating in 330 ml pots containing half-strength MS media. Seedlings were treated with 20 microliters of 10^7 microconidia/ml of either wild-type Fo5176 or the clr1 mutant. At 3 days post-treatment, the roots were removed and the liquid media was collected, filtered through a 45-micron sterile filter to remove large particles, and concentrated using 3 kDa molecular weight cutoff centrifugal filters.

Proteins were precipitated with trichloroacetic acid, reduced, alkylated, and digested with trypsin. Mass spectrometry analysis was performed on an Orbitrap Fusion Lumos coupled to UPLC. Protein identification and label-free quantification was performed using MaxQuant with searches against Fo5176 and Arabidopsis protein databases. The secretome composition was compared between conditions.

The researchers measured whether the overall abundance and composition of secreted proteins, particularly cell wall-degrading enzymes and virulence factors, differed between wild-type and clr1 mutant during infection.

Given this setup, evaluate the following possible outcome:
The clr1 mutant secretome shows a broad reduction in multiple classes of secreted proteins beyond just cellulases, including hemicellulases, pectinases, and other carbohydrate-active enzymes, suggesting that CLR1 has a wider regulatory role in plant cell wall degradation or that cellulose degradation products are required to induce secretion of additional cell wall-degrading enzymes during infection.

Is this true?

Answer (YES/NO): NO